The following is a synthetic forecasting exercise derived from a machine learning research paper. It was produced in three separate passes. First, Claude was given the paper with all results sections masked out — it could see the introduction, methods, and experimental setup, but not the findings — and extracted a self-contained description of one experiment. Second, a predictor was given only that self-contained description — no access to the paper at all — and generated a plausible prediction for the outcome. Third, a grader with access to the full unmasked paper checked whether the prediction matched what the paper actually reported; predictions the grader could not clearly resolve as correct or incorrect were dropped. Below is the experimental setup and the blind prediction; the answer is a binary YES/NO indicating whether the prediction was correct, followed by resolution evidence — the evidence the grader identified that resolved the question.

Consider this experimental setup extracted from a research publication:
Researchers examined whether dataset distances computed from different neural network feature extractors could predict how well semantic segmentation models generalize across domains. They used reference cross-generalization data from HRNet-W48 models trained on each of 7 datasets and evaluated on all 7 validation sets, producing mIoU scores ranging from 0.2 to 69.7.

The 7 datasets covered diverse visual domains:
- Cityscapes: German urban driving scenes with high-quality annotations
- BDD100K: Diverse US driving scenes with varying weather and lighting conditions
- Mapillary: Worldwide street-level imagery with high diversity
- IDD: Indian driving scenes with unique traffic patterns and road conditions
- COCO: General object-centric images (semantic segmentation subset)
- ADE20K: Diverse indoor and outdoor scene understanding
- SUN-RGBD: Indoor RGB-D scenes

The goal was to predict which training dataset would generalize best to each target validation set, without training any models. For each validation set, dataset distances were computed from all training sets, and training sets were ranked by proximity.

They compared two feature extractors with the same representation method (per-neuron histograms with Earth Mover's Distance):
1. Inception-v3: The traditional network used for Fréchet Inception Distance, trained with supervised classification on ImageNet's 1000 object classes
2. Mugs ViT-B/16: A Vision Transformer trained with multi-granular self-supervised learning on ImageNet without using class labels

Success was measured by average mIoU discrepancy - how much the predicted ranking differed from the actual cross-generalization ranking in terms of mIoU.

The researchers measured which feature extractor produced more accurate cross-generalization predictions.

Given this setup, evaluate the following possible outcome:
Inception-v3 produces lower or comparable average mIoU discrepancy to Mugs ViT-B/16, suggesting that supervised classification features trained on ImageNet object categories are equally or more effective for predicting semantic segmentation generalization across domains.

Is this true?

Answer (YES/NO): NO